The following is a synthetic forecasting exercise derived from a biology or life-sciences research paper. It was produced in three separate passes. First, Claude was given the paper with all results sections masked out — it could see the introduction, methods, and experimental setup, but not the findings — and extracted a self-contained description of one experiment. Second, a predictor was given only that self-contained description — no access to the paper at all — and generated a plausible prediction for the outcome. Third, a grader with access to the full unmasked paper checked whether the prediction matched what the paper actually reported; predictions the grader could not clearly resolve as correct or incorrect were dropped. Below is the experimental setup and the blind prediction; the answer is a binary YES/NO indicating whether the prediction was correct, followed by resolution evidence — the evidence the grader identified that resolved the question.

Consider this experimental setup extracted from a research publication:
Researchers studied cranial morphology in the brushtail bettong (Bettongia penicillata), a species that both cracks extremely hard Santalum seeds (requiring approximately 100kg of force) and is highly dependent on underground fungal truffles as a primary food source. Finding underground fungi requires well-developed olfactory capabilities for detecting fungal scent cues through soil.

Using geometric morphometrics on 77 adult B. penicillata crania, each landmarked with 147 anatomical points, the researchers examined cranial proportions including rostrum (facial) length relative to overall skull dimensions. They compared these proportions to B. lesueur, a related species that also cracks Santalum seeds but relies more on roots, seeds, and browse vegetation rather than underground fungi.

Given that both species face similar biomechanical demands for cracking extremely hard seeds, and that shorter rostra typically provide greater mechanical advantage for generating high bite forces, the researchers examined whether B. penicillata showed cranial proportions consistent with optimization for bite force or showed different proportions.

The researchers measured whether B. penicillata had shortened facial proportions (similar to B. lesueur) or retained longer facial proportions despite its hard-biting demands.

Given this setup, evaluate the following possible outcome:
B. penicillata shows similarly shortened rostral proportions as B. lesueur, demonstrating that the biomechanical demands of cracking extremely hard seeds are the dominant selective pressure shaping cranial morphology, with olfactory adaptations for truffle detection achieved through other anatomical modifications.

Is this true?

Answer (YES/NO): NO